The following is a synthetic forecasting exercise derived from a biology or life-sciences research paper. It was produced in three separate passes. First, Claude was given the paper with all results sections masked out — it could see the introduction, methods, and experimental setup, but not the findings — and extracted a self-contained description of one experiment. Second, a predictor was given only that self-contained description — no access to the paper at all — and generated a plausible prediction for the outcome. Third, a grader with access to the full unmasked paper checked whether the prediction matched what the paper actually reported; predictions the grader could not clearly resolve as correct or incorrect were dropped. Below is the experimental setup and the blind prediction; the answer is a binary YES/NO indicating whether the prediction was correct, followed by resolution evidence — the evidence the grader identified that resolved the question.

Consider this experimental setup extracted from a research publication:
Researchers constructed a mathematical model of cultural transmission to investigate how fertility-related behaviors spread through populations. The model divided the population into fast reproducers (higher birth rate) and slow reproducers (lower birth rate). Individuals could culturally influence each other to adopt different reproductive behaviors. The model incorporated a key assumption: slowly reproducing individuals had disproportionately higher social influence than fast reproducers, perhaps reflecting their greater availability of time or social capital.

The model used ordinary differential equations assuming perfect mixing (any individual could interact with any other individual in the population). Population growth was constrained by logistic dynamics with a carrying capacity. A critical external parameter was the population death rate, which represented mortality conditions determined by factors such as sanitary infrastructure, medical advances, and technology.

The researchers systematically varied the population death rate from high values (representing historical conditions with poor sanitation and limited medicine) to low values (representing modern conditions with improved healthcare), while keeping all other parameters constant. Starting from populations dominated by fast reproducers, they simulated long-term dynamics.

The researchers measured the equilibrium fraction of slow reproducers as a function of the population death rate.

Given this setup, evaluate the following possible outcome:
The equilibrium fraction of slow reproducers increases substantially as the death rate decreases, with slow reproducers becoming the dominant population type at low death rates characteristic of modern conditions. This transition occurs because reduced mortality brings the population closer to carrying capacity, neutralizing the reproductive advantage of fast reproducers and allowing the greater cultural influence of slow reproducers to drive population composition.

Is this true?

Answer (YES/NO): YES